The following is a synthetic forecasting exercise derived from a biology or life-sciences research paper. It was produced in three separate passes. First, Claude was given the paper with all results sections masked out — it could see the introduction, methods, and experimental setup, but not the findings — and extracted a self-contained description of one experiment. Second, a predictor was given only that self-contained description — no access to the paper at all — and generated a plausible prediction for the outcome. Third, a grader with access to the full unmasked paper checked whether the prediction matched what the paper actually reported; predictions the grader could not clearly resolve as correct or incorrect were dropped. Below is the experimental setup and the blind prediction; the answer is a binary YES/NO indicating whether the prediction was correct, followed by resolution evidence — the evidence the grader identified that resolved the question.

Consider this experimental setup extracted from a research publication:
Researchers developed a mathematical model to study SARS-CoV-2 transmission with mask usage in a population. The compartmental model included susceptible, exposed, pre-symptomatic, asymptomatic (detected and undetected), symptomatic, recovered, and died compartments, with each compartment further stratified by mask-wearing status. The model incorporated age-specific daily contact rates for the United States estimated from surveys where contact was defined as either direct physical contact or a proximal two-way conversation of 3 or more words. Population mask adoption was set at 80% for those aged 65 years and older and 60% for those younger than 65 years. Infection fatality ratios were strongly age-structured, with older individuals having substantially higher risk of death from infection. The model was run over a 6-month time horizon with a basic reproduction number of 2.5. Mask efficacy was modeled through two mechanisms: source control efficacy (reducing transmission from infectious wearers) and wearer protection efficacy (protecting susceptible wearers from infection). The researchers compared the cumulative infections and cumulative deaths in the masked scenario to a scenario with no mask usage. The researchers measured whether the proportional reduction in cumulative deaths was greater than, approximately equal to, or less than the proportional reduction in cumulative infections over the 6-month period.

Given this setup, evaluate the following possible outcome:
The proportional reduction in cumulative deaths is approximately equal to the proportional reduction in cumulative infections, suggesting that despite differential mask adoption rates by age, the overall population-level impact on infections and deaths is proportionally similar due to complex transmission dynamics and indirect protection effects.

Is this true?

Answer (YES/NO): NO